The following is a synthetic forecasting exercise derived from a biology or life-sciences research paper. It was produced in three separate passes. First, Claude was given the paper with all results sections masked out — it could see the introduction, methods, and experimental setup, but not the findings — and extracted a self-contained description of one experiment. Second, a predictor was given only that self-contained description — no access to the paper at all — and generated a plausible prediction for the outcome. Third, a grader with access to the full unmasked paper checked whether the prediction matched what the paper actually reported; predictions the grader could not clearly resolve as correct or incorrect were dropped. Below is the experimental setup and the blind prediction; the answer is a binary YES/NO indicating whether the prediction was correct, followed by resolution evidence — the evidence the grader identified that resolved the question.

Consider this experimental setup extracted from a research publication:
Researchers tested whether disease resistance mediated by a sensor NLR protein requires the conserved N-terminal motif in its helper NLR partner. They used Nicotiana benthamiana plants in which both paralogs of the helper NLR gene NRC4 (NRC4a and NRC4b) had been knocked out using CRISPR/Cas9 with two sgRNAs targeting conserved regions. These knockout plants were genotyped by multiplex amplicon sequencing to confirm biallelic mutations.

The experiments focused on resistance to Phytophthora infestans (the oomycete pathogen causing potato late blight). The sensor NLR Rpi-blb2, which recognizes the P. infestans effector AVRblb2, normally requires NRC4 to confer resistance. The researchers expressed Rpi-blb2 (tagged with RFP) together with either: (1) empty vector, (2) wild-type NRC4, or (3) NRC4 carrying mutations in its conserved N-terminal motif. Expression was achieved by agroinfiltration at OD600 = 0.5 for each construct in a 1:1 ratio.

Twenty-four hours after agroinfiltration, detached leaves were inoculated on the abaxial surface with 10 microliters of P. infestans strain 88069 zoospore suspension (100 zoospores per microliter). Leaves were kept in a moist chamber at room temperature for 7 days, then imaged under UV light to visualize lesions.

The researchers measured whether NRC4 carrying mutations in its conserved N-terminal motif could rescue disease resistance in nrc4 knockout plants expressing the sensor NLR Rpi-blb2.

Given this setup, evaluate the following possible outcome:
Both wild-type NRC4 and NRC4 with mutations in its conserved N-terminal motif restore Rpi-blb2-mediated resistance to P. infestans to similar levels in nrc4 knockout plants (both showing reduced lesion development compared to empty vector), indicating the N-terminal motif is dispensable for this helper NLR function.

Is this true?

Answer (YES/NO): NO